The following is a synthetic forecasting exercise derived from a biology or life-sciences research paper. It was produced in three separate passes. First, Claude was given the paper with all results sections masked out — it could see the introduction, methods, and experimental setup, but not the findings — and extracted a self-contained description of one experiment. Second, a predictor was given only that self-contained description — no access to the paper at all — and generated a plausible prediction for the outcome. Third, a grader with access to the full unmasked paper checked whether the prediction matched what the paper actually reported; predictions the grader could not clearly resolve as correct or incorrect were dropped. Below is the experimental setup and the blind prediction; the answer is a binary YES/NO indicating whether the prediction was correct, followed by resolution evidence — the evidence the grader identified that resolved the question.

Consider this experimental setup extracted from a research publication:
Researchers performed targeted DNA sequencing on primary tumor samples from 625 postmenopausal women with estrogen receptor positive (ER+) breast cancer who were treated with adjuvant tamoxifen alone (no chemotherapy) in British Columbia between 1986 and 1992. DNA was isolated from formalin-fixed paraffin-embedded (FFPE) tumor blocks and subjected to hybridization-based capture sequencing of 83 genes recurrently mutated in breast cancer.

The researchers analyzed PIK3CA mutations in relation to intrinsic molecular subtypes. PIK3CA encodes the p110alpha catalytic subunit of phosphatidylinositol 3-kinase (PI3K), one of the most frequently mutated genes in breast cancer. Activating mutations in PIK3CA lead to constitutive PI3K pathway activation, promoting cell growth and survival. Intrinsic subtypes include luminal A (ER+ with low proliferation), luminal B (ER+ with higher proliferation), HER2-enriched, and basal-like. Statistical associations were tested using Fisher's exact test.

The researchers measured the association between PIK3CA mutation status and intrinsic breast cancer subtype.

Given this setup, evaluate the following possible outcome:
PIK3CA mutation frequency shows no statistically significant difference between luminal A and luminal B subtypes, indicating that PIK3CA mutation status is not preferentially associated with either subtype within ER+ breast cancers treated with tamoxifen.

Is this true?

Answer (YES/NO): NO